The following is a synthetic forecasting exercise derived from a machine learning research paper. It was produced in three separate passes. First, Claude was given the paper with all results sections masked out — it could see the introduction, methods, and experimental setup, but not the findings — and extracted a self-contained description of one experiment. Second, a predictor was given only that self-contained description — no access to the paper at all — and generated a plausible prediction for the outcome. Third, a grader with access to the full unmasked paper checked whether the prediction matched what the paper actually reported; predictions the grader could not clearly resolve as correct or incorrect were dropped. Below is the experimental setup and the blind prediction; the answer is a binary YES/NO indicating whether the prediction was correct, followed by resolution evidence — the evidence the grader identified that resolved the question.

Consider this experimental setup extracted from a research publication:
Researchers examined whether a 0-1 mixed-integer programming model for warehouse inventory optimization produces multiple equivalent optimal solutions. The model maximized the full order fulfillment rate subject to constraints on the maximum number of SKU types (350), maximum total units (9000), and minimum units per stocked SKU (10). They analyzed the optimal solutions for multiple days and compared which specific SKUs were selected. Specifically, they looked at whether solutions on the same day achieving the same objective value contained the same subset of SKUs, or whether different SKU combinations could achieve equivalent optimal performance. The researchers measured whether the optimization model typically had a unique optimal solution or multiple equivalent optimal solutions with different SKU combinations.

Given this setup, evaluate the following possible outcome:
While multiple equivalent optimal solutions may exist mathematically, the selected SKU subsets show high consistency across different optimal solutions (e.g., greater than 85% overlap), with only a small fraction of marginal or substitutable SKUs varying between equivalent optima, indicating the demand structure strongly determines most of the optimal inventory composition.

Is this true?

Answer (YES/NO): NO